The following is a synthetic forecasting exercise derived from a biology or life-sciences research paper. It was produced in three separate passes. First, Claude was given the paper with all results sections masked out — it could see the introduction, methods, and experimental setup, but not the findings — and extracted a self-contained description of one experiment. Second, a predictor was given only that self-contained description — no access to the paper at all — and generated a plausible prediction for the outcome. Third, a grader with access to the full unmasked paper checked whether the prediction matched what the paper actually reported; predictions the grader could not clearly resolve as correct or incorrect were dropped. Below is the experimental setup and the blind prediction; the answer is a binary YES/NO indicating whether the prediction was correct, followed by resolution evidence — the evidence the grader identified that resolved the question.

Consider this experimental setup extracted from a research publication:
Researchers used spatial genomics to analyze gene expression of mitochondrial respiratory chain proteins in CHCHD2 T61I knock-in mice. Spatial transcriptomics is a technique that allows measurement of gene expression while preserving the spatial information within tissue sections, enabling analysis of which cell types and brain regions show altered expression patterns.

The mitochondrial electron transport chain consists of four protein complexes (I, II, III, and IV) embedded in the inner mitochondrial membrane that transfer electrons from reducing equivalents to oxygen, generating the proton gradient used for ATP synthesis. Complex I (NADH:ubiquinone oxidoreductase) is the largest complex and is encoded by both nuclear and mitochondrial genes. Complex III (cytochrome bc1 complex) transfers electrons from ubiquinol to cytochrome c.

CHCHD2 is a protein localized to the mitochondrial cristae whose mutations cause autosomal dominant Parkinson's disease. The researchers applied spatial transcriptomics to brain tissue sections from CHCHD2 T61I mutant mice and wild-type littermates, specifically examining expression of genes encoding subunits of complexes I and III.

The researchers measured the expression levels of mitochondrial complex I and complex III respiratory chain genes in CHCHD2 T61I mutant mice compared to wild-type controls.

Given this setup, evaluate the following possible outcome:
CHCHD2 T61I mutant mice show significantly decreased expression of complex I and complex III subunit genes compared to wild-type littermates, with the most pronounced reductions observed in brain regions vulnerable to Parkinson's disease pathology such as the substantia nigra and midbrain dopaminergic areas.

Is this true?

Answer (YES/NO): NO